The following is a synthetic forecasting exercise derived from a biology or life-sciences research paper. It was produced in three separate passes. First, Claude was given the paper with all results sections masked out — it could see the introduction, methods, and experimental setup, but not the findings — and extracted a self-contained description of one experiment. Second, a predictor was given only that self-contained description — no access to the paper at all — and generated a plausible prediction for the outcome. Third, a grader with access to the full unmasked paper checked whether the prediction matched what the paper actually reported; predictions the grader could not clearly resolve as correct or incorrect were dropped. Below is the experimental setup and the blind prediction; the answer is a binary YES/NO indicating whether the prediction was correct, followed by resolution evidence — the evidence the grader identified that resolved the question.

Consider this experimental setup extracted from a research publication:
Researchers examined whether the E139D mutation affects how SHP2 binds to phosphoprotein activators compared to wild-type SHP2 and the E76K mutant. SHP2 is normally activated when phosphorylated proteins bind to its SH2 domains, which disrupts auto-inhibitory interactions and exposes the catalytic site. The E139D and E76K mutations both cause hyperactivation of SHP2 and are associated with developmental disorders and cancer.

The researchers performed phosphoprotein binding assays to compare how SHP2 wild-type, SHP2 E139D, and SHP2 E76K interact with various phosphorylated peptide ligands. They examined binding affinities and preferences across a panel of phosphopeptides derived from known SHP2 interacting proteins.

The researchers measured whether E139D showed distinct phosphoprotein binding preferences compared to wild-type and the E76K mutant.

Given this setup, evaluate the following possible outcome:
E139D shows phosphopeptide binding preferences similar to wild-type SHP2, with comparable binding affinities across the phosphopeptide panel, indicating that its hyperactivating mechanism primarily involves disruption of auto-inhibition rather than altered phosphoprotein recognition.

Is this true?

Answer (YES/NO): NO